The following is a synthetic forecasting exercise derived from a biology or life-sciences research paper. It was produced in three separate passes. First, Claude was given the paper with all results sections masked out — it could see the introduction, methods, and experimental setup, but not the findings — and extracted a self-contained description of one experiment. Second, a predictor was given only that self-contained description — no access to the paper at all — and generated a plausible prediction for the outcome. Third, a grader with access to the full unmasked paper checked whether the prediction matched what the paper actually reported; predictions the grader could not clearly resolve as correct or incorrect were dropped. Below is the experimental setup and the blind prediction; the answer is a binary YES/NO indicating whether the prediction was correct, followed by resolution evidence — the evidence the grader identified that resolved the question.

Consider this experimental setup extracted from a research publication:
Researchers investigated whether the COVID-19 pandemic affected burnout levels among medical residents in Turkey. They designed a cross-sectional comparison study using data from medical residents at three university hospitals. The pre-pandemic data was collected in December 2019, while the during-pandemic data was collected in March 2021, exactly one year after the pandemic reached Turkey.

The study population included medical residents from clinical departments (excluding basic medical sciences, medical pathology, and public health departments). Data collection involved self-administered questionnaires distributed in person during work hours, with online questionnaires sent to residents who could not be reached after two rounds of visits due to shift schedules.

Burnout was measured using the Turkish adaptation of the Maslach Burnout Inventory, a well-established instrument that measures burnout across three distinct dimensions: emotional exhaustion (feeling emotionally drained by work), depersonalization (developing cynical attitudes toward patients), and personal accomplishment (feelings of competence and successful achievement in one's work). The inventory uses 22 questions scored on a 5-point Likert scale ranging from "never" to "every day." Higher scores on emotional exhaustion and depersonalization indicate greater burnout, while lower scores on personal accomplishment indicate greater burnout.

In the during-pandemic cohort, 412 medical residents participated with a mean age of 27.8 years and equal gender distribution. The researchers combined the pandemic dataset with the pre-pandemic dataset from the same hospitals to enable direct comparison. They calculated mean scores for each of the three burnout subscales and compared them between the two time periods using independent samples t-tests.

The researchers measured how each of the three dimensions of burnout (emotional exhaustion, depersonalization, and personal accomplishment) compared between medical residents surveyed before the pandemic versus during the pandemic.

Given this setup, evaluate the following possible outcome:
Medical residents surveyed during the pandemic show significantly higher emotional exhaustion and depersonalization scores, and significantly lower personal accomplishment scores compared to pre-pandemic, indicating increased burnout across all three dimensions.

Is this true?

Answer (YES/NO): NO